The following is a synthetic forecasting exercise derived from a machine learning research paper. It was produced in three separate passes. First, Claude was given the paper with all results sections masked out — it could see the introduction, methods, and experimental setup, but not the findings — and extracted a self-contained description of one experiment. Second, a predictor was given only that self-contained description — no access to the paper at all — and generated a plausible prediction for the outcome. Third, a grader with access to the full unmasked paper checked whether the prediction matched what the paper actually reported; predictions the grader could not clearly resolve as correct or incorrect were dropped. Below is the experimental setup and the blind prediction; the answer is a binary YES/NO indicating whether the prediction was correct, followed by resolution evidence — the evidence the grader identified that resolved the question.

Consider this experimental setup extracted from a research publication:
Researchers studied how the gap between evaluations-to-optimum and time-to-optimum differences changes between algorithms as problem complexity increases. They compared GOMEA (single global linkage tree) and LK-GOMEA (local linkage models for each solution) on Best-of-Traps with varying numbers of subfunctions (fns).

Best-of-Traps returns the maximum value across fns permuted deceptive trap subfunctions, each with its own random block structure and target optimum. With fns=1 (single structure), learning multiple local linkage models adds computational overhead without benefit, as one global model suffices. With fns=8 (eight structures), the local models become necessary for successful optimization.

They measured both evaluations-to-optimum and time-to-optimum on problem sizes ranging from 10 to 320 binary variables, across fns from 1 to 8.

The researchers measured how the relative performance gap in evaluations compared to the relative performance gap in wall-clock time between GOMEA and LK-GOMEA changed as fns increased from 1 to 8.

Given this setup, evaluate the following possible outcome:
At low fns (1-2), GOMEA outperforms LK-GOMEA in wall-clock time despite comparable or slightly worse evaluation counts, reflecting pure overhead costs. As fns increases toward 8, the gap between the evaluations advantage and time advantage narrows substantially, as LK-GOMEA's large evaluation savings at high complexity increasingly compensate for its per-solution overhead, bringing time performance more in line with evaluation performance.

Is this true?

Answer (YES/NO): NO